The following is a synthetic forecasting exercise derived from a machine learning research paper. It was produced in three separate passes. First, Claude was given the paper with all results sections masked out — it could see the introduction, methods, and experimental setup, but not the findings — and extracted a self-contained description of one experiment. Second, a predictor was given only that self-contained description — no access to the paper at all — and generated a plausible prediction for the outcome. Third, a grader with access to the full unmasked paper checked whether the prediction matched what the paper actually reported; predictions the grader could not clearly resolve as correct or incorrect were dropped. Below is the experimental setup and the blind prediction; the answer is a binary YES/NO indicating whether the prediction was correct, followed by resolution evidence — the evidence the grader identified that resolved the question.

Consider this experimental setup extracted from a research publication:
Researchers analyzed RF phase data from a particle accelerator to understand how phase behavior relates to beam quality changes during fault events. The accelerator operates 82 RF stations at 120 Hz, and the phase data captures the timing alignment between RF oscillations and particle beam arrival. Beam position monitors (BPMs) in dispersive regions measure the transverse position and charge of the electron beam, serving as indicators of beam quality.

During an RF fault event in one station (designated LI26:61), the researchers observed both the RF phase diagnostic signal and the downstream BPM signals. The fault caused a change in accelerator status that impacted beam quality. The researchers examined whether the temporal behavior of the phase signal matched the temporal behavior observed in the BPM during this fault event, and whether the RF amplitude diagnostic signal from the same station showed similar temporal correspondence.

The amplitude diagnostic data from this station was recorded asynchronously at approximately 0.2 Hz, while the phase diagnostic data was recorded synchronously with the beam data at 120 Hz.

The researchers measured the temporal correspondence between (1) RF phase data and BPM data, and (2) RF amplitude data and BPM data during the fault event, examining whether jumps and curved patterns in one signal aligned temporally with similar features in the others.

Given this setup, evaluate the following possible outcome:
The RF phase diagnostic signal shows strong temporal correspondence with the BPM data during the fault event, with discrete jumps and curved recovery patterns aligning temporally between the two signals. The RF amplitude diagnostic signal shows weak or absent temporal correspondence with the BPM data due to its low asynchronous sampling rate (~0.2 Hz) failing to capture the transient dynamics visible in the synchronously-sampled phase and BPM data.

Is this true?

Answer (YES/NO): YES